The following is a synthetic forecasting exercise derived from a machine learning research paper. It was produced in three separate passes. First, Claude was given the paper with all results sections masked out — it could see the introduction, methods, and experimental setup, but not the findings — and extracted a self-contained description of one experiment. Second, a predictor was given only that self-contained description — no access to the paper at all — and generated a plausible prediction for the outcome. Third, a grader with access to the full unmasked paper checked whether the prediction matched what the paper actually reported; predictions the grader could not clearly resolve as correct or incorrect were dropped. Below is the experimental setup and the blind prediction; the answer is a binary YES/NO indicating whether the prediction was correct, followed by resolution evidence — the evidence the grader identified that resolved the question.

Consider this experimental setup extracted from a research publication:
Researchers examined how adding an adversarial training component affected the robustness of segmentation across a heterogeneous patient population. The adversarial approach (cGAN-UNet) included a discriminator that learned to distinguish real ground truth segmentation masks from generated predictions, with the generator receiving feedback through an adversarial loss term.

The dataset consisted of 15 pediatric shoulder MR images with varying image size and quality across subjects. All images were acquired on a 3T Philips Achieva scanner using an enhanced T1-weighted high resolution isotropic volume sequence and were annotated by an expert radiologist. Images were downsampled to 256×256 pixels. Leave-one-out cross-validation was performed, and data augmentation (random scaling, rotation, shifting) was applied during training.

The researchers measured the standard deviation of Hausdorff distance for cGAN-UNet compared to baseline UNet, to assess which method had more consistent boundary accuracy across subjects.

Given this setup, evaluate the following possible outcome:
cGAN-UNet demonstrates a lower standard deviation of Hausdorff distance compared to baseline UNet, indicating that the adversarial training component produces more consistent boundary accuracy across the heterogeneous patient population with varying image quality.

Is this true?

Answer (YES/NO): NO